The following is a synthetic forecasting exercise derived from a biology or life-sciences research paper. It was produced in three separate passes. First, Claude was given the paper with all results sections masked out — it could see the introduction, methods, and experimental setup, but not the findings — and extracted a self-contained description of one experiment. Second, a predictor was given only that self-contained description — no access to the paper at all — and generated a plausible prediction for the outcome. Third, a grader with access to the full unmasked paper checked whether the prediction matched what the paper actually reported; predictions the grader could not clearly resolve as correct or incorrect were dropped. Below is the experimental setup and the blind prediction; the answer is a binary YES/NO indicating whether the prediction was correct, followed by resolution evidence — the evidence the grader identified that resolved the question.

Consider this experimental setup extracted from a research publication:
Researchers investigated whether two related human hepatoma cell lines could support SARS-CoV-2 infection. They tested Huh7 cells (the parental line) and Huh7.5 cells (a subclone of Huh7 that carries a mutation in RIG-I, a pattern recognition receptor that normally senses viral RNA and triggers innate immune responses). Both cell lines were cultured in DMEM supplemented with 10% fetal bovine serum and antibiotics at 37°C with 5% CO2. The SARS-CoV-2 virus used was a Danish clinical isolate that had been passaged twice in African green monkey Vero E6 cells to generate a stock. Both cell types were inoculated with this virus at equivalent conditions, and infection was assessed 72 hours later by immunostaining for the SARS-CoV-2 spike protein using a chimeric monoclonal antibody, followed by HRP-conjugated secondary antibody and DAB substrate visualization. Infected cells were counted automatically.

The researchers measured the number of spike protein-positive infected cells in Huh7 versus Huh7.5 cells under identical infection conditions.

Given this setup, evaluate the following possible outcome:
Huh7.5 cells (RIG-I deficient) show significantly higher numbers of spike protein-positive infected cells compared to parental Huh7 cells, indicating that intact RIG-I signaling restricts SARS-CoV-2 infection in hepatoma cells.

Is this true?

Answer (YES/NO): YES